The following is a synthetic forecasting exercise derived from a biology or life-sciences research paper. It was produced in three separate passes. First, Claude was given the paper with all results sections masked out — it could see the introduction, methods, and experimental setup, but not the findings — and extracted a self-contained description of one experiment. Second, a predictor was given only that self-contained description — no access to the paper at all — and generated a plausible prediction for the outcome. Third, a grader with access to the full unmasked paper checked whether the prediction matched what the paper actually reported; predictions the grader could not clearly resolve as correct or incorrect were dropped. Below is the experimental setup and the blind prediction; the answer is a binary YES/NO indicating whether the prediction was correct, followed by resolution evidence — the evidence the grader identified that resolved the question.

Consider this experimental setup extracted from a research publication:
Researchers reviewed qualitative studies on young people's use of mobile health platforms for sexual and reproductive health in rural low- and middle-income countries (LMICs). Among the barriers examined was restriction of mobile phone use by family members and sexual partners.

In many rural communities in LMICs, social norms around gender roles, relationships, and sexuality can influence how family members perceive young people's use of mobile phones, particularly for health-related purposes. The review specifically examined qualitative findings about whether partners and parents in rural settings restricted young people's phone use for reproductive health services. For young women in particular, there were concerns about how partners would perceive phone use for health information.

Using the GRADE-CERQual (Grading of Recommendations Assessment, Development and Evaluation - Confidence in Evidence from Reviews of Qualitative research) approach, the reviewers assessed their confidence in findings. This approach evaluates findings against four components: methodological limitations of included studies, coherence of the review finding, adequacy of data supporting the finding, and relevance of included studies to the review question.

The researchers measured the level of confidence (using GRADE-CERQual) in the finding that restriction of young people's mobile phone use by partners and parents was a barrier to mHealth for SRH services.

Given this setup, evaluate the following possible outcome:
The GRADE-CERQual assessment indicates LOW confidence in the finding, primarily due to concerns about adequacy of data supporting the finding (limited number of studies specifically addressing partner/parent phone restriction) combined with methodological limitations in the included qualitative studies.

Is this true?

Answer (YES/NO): NO